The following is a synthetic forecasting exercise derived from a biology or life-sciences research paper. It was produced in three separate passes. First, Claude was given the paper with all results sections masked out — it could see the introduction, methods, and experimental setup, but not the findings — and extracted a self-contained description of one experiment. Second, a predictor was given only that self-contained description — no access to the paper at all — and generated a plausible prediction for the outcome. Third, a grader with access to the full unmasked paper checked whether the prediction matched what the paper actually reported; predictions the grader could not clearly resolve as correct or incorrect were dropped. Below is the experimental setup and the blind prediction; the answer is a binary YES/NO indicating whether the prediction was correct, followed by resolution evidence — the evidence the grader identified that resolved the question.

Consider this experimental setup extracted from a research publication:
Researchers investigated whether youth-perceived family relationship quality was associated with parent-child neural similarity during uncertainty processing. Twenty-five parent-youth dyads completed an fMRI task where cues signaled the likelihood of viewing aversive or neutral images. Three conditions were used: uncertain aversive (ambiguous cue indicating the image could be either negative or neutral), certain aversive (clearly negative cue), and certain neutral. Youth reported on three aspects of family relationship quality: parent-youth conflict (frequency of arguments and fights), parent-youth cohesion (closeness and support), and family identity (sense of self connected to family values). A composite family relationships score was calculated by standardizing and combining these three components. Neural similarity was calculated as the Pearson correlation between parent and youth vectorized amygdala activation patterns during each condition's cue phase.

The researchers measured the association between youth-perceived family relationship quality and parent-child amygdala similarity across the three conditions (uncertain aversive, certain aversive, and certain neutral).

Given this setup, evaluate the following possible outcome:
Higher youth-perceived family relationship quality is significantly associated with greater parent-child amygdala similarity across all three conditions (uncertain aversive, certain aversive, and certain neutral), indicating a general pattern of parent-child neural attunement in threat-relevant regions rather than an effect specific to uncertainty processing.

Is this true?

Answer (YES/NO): NO